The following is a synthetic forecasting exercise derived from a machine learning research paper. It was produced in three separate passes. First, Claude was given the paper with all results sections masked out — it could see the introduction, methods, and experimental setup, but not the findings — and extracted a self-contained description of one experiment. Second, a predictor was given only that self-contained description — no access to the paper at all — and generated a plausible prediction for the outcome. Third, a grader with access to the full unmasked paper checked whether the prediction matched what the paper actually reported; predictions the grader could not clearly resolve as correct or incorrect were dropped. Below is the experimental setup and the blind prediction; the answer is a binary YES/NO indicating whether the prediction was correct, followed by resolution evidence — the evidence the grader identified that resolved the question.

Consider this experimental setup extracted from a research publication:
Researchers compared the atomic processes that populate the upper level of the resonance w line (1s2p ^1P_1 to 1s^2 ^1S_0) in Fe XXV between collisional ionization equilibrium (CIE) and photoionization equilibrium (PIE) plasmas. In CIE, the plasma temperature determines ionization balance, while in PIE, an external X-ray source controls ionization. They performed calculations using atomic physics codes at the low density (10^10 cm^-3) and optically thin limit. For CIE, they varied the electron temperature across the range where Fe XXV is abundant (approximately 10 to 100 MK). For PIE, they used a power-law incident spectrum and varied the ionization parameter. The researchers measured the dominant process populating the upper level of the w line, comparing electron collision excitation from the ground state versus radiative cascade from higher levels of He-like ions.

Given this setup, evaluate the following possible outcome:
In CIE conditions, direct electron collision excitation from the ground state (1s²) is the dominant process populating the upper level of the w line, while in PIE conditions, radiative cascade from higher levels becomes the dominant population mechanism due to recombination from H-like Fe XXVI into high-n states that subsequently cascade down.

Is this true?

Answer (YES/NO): YES